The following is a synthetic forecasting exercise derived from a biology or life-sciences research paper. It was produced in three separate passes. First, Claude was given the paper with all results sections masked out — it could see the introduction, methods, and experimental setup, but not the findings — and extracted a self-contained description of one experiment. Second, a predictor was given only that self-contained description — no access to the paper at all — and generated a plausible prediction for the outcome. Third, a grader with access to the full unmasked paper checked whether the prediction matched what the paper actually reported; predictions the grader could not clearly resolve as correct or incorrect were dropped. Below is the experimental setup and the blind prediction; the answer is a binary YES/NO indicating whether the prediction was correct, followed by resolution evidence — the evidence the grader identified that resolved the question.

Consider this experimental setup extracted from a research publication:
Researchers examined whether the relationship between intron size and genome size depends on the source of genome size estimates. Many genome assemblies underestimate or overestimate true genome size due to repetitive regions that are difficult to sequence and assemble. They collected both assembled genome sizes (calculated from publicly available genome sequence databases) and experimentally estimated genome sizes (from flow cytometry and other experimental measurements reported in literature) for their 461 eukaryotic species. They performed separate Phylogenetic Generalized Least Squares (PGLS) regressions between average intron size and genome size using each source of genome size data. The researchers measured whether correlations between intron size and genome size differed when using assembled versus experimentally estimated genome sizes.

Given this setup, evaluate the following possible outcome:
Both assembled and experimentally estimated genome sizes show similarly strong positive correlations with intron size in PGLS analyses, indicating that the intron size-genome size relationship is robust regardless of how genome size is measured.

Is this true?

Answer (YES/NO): NO